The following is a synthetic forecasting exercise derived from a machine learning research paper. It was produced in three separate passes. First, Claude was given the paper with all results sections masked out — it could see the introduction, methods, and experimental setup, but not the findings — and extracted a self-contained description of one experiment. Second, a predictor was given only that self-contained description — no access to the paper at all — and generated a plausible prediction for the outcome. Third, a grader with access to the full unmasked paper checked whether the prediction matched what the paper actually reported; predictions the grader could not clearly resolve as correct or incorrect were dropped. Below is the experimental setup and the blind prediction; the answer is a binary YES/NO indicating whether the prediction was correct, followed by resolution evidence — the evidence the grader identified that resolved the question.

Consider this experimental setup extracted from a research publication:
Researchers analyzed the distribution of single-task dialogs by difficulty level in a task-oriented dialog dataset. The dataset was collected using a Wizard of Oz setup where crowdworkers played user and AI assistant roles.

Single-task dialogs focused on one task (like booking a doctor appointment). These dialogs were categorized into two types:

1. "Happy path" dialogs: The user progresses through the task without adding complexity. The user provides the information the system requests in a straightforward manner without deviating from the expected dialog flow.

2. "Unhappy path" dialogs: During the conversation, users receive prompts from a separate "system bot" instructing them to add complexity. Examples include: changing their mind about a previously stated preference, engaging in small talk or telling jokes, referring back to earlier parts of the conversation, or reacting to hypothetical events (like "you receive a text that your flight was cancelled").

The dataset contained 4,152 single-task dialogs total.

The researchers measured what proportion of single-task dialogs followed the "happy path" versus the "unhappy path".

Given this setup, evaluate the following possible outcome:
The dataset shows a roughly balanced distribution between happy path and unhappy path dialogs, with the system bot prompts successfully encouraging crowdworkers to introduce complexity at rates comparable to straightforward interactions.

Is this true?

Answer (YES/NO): NO